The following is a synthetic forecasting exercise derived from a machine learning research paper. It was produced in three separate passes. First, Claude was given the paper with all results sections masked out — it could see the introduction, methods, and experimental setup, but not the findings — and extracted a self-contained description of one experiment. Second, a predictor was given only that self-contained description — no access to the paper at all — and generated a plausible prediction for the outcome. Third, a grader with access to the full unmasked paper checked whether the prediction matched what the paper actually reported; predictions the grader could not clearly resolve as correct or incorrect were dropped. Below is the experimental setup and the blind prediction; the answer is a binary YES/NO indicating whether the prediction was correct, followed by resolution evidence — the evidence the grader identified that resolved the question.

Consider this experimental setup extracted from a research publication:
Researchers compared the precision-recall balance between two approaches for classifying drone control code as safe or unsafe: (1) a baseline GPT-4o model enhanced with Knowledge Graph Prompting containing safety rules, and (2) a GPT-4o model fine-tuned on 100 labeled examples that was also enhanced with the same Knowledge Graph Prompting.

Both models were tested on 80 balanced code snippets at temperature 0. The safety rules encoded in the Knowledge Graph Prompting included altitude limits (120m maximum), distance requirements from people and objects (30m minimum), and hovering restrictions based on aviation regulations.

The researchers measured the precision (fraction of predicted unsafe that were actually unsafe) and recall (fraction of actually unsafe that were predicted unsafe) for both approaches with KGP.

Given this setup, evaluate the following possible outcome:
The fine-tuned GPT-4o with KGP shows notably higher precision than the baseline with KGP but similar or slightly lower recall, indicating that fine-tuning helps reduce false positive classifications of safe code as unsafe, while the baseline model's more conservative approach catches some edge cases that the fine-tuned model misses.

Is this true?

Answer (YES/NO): NO